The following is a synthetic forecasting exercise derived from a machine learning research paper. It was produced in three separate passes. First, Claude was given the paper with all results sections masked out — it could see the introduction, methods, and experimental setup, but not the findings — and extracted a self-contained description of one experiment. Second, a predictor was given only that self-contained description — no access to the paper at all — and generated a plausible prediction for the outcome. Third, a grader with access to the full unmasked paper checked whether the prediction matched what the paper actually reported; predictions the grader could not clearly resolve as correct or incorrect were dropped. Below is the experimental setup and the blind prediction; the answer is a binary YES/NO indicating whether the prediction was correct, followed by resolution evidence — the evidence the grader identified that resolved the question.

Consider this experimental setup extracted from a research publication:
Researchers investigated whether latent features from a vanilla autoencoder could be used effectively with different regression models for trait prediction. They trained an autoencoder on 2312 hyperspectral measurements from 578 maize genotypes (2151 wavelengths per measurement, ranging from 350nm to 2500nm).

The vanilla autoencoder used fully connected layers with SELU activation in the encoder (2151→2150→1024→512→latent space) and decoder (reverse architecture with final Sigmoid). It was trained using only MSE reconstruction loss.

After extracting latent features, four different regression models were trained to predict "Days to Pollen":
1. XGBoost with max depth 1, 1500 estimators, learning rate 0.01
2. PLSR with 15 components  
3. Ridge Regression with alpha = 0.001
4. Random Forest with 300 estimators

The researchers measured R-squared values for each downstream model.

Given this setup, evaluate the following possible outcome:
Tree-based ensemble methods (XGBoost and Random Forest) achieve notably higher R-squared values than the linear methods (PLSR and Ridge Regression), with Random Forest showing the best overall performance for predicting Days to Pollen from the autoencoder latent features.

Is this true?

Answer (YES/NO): NO